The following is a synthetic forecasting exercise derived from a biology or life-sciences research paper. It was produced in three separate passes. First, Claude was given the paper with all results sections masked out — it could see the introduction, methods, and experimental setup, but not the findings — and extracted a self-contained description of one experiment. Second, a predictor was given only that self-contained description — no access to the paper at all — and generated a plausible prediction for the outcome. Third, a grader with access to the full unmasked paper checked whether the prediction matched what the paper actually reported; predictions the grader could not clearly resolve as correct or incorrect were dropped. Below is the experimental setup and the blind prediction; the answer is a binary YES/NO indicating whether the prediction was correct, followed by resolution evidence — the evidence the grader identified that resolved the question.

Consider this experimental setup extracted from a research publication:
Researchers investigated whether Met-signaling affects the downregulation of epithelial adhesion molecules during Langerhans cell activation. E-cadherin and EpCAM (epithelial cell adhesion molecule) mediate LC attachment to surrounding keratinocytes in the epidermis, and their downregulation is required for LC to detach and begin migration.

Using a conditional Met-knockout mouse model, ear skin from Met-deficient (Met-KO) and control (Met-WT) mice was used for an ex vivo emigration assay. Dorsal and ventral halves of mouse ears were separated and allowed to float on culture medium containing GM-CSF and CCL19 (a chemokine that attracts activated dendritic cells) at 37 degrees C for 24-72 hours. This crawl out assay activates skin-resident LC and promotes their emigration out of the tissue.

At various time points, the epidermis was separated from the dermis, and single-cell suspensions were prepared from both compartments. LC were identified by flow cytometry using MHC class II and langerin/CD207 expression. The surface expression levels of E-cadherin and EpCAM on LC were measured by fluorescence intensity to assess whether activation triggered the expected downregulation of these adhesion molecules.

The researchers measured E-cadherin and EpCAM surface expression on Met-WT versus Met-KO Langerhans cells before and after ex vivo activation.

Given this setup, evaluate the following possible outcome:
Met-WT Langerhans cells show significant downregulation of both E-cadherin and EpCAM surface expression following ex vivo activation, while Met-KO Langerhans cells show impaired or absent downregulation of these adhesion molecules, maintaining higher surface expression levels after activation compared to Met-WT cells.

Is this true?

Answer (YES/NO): NO